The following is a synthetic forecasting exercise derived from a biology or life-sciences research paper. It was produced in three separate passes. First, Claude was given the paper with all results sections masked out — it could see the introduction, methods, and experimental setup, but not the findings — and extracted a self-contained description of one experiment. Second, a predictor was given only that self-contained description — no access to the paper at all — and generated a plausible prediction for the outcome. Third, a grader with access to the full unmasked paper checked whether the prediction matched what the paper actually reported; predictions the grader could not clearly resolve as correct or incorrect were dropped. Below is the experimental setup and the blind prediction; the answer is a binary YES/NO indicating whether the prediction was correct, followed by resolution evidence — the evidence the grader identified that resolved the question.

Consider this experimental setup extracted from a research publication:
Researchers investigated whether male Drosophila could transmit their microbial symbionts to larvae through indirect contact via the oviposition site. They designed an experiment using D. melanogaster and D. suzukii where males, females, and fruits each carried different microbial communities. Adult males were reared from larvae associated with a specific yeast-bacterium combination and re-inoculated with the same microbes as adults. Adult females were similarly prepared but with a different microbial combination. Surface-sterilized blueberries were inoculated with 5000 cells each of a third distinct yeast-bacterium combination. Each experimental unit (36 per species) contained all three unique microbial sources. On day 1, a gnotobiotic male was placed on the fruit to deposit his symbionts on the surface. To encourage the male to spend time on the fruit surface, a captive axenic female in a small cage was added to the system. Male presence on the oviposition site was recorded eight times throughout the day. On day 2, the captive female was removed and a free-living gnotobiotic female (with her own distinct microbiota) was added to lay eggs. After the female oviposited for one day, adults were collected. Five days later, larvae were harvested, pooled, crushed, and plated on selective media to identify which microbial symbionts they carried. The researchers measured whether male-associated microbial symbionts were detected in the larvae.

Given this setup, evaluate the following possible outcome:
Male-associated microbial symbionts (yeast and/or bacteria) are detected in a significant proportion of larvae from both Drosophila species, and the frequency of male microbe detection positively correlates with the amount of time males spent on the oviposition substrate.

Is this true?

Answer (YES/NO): NO